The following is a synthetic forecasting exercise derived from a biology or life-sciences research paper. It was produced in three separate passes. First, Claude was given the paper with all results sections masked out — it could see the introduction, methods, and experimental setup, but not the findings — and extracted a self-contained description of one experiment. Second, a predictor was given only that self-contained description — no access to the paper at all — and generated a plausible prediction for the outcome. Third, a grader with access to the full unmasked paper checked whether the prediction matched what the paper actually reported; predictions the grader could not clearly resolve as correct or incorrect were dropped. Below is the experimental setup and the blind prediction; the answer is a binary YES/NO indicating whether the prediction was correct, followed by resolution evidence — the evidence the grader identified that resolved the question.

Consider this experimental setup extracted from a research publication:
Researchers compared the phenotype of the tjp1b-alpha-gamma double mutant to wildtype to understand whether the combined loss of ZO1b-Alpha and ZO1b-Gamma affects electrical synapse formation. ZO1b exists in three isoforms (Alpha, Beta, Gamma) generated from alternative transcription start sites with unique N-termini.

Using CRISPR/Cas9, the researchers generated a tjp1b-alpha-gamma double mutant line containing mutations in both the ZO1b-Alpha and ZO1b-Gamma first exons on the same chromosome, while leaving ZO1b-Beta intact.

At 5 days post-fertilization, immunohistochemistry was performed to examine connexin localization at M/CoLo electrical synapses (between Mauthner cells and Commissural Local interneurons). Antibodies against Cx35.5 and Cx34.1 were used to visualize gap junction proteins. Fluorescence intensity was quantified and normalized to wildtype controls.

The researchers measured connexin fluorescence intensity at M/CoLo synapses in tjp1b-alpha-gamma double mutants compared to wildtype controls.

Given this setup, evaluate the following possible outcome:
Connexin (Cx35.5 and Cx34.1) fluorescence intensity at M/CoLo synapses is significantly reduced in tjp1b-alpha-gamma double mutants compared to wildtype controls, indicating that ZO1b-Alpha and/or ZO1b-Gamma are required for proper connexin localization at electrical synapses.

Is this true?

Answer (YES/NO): NO